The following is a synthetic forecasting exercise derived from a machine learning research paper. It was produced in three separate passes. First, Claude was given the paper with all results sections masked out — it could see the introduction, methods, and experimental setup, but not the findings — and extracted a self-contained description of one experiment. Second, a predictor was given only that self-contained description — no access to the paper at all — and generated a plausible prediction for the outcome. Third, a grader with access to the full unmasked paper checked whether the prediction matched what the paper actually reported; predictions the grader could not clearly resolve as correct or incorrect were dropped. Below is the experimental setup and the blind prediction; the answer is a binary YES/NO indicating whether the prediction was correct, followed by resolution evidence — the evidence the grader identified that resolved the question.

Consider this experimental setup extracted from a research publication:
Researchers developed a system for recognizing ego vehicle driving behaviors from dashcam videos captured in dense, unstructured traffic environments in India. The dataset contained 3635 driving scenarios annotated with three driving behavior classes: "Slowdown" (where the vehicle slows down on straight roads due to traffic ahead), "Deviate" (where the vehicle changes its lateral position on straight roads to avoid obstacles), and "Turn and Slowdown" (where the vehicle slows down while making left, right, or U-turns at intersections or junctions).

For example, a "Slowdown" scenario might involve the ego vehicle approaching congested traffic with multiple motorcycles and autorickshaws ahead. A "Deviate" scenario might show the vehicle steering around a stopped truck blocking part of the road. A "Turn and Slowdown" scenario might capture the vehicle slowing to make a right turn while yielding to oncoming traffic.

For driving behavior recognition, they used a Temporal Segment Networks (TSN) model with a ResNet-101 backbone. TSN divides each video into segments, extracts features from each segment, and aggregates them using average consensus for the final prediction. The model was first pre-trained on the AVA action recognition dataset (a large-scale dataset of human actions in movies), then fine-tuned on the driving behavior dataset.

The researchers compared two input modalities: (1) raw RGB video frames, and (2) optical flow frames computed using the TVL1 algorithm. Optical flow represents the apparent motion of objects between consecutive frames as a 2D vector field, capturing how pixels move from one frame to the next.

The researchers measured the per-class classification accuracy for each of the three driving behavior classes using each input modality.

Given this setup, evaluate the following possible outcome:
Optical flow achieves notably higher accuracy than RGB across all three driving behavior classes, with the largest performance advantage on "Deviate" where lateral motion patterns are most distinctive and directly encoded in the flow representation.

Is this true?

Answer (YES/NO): NO